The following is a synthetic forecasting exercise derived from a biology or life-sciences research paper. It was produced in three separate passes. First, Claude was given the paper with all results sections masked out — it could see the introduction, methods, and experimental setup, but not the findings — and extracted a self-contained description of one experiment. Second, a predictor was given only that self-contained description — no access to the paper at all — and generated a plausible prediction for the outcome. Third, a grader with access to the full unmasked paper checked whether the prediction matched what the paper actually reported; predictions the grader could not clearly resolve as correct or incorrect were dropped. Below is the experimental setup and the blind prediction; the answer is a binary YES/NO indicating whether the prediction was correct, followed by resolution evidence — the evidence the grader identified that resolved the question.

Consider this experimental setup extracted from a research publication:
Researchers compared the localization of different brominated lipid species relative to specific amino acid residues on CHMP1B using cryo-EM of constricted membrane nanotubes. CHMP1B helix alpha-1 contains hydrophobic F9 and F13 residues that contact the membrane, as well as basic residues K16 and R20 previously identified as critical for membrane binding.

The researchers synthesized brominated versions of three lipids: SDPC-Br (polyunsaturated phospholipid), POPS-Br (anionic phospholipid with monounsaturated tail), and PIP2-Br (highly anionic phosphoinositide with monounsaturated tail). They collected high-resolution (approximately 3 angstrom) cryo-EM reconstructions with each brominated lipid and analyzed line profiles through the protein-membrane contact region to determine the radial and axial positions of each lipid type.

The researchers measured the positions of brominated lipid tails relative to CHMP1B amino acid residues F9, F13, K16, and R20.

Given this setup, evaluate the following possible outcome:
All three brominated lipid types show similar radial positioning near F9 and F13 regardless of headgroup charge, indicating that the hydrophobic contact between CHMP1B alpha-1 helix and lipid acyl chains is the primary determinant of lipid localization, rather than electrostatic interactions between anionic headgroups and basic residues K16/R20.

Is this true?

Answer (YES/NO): NO